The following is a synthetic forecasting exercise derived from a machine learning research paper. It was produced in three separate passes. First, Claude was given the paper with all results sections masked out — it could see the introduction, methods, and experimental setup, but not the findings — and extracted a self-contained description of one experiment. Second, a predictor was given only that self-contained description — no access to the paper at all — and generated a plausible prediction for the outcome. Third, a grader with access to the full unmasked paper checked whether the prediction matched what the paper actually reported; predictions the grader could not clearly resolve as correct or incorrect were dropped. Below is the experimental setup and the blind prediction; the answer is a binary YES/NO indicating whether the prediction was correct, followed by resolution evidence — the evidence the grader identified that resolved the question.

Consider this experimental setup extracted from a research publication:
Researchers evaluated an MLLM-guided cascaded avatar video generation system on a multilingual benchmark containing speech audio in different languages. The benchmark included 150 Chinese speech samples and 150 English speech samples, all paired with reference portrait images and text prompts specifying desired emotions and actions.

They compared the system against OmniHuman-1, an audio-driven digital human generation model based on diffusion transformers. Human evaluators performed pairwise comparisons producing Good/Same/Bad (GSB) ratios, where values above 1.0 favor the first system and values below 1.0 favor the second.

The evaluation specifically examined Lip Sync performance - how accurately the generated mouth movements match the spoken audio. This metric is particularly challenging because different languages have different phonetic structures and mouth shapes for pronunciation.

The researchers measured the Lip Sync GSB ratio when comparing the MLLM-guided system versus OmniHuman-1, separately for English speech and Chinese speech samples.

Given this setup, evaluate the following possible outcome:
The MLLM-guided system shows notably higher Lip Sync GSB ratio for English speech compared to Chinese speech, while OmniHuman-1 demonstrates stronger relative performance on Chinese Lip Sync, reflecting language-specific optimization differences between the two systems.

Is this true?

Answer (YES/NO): NO